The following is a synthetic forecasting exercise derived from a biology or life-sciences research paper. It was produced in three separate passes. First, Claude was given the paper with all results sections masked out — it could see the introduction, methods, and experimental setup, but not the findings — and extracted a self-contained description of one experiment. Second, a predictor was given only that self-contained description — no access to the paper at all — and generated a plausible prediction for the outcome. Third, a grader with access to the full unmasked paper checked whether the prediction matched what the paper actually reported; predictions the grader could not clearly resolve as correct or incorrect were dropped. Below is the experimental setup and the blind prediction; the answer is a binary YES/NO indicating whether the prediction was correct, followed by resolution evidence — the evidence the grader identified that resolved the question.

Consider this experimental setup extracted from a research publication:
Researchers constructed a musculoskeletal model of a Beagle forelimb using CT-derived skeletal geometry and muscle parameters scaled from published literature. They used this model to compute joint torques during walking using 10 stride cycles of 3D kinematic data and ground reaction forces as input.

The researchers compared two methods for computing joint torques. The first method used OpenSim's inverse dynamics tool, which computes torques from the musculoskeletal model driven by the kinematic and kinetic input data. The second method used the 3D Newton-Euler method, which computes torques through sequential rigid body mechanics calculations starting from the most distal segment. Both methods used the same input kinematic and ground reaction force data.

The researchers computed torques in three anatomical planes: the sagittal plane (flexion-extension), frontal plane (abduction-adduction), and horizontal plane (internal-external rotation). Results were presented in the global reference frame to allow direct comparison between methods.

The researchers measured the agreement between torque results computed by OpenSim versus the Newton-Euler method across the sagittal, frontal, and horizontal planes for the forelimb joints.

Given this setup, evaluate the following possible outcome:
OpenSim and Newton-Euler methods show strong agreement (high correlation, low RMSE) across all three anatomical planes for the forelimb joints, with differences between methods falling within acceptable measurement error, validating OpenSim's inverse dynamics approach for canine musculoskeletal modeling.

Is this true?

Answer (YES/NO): NO